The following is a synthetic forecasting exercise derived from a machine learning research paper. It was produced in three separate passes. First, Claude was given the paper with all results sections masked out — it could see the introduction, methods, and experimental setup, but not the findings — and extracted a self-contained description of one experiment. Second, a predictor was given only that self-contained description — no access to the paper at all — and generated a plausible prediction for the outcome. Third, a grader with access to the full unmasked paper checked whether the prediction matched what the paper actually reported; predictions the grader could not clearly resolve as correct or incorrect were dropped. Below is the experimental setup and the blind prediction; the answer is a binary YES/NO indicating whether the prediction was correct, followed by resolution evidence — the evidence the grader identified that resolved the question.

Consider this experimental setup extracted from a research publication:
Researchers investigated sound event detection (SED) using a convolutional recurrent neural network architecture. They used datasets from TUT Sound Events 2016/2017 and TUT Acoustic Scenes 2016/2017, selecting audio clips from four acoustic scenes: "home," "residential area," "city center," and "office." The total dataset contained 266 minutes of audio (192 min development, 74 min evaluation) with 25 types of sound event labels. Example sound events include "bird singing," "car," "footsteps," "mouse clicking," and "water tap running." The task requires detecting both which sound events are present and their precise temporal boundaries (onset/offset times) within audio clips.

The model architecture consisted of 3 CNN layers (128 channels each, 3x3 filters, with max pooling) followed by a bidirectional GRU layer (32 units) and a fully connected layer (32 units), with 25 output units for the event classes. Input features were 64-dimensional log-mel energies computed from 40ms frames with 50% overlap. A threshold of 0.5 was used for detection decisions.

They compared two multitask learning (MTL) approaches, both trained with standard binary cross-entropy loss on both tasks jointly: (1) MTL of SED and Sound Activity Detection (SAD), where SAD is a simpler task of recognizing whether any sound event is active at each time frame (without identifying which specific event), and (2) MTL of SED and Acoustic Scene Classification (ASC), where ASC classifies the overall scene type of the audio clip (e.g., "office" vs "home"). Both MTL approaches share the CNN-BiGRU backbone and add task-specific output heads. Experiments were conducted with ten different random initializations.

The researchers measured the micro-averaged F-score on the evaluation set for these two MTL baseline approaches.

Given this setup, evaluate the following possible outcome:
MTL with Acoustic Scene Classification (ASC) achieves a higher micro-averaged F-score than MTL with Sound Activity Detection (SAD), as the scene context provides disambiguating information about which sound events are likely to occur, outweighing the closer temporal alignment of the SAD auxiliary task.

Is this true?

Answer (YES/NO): NO